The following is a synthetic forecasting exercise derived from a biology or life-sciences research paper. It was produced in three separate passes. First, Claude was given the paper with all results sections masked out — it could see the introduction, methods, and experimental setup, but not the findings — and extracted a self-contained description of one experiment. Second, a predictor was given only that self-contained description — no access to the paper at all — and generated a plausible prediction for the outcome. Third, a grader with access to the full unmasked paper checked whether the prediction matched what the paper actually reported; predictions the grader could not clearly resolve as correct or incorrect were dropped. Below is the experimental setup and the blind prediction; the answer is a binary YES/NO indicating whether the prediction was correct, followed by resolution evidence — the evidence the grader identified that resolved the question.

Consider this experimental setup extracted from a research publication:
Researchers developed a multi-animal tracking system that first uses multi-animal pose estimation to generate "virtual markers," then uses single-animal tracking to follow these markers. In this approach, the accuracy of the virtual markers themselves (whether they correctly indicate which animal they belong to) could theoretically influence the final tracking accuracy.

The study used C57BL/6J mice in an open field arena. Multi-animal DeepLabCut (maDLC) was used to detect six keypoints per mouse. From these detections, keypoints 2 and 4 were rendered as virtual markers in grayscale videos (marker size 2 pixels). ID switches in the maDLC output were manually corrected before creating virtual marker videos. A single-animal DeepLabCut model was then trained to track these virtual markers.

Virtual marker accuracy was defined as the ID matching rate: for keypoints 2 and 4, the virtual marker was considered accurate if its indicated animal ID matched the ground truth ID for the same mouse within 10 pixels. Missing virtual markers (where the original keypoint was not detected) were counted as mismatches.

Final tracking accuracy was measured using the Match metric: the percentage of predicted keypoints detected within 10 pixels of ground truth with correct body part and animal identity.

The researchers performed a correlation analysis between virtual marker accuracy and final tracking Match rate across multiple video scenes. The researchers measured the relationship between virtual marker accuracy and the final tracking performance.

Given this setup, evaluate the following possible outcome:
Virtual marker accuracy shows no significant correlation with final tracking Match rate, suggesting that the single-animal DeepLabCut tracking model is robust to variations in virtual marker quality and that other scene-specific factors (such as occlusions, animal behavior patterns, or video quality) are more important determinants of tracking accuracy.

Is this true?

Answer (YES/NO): NO